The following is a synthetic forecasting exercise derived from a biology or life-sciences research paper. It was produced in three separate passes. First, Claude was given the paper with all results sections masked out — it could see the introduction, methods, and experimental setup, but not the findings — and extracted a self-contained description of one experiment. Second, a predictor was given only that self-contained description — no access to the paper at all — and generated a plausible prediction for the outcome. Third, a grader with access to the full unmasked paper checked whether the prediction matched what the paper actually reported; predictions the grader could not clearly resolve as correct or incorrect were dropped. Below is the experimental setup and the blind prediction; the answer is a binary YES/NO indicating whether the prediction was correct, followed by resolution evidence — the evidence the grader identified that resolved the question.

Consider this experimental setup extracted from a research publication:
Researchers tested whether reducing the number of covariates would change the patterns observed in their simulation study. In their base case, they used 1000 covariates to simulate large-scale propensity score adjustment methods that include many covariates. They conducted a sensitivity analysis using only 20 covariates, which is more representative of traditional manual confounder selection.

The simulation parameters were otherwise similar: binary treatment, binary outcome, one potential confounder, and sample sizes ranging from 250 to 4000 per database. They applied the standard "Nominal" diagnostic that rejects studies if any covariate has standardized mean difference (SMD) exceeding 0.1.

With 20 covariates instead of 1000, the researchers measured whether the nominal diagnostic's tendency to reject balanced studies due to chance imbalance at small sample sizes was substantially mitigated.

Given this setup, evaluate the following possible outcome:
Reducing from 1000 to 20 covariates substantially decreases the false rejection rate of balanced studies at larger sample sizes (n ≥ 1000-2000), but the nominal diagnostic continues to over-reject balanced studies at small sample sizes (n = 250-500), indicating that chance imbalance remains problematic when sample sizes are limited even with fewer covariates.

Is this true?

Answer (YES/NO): YES